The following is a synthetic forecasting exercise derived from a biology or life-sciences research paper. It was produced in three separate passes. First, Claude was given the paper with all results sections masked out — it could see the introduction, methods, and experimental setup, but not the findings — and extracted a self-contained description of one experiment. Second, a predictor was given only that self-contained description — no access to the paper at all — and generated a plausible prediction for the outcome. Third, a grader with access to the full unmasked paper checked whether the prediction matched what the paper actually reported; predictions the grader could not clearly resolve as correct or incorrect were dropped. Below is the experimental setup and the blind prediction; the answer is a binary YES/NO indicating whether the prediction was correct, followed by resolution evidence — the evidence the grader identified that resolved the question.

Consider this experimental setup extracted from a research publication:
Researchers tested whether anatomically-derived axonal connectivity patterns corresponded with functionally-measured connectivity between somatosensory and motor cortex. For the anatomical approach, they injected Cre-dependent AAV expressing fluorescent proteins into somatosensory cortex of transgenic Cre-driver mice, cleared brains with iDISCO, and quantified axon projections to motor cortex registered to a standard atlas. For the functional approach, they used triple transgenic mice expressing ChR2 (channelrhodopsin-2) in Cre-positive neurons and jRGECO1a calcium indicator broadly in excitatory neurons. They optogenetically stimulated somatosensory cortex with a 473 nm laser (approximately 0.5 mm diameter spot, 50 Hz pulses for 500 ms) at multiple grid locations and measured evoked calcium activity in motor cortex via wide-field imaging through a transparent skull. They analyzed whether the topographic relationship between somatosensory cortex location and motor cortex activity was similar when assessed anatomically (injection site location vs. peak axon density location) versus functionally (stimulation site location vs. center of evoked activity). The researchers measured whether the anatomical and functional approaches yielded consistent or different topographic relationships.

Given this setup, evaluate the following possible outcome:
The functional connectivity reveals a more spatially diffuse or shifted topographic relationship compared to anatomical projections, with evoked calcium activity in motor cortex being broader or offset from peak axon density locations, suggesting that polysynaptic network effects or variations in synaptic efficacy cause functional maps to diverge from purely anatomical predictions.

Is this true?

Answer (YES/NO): NO